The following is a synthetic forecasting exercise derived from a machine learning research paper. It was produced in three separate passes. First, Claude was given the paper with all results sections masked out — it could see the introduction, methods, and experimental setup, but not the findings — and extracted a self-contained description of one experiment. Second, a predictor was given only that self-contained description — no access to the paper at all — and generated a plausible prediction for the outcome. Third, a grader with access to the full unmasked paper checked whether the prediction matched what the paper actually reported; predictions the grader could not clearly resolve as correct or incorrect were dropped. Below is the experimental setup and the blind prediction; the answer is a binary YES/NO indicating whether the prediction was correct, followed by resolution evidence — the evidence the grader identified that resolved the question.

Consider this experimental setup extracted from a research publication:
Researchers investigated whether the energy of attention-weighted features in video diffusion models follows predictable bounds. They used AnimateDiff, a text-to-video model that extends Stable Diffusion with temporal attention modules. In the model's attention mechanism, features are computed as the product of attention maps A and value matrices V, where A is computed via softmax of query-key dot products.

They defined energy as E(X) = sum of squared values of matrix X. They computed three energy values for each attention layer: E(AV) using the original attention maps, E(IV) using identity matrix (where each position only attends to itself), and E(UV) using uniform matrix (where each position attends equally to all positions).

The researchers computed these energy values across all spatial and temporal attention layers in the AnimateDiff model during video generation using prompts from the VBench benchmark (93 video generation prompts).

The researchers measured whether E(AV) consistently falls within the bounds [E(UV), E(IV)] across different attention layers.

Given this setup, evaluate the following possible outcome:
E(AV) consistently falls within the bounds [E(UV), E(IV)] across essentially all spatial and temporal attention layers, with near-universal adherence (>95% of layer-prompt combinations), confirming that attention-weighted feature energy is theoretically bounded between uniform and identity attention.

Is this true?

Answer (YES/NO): YES